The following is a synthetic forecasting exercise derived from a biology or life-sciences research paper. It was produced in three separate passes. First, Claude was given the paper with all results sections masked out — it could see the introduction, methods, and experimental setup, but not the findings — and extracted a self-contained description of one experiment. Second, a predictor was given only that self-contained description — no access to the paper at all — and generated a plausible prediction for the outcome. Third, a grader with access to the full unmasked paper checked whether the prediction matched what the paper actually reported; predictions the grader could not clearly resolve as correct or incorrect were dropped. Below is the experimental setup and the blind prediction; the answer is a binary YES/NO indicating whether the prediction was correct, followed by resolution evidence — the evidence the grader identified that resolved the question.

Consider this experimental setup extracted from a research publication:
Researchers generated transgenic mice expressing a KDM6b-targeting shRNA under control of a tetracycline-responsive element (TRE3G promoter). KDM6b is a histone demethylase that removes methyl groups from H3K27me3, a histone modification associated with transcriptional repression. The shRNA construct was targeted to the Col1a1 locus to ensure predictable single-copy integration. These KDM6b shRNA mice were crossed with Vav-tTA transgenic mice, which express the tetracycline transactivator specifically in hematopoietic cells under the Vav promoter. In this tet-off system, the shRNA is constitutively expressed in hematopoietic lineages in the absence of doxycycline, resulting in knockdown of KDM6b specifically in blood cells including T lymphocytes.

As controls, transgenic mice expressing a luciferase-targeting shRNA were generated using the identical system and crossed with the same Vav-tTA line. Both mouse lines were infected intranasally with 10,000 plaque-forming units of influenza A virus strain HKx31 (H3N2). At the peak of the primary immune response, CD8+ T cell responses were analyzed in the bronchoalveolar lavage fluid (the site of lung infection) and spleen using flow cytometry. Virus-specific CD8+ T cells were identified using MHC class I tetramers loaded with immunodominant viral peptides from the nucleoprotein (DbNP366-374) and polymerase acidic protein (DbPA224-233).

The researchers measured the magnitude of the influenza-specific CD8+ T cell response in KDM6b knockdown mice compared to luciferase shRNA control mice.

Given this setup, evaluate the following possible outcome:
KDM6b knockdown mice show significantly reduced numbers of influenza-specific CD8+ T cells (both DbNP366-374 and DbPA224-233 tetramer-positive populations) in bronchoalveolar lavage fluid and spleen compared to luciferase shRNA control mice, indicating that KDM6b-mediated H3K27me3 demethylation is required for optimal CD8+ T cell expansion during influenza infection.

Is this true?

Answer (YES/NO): NO